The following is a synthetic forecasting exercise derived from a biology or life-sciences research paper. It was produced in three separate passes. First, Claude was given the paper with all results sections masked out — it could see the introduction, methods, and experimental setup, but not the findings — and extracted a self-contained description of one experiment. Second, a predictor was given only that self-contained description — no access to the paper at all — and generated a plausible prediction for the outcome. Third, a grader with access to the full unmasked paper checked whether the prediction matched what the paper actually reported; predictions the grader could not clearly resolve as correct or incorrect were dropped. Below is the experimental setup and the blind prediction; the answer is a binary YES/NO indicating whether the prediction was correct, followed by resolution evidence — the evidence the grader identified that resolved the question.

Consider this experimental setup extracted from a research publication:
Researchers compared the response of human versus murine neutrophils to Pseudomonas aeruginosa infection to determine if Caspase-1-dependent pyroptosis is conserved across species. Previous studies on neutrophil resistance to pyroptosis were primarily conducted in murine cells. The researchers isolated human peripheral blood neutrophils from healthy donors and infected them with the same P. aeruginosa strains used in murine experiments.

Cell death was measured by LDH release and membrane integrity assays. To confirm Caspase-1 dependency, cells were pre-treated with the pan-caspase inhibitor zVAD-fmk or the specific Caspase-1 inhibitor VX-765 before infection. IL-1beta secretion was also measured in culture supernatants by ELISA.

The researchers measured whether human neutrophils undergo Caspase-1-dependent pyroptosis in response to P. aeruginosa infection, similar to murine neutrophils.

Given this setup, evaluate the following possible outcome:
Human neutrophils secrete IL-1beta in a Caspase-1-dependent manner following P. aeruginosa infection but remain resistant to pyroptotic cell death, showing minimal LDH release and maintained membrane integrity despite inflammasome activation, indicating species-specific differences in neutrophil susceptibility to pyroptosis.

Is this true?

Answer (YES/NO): NO